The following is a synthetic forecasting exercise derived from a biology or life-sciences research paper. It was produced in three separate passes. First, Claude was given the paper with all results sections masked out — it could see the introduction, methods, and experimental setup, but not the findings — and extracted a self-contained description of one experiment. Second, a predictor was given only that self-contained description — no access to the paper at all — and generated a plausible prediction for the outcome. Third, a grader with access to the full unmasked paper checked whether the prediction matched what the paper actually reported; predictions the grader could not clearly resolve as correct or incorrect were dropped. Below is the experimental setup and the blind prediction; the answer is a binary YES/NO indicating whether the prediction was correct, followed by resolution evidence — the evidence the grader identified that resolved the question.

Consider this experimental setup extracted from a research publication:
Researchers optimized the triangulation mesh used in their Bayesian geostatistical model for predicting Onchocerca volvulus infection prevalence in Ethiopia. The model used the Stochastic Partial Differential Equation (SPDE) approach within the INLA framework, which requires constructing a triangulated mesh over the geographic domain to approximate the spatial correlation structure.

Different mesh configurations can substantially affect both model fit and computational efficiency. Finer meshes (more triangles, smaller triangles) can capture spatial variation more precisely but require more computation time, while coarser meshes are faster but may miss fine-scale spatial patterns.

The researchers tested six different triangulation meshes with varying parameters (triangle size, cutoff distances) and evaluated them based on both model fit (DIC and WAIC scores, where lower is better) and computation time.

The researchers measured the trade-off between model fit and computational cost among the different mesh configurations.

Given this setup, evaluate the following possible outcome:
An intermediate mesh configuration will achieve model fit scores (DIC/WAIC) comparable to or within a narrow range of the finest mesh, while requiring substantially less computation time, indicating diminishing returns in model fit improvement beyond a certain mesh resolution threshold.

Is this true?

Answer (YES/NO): YES